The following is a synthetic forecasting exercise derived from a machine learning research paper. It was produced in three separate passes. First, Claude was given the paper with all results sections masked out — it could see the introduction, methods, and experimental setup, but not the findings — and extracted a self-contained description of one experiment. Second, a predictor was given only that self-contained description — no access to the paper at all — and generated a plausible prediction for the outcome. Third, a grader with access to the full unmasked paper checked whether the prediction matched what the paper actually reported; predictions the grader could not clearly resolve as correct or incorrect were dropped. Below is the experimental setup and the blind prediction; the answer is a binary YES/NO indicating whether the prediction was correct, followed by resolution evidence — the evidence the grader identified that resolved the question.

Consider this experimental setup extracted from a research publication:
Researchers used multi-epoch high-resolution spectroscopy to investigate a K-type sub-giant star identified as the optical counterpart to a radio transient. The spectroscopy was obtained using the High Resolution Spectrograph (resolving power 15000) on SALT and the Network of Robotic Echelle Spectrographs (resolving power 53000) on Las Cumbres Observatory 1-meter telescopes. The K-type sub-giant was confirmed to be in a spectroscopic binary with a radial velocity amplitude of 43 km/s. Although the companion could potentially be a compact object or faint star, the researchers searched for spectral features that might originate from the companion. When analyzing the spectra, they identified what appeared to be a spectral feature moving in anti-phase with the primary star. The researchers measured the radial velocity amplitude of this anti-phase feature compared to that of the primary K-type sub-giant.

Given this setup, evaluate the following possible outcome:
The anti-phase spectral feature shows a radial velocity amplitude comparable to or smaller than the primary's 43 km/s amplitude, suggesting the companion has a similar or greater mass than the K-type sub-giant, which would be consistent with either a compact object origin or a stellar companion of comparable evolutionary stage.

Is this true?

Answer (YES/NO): NO